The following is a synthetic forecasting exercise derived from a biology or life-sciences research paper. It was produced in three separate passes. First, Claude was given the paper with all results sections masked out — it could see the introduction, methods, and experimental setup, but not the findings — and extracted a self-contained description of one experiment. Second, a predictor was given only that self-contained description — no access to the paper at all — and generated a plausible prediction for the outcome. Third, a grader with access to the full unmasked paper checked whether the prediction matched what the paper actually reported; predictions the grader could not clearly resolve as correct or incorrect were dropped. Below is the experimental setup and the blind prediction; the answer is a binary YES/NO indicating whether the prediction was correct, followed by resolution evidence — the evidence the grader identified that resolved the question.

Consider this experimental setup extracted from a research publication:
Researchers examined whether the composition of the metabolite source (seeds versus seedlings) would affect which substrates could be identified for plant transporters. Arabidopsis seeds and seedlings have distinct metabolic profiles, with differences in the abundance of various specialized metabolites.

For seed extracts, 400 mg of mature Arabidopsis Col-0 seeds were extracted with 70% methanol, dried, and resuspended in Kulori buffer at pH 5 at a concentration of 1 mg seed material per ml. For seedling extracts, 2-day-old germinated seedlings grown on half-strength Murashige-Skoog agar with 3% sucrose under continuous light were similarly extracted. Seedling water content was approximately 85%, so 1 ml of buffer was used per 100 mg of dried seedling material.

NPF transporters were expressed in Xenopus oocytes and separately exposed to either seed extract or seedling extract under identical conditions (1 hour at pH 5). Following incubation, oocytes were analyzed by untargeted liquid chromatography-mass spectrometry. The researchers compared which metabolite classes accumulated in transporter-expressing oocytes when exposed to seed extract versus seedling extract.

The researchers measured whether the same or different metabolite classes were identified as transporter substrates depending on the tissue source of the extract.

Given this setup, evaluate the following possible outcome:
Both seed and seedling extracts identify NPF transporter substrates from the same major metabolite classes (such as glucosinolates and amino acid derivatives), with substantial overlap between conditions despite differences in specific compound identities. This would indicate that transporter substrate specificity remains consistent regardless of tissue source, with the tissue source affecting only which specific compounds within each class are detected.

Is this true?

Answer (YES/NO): YES